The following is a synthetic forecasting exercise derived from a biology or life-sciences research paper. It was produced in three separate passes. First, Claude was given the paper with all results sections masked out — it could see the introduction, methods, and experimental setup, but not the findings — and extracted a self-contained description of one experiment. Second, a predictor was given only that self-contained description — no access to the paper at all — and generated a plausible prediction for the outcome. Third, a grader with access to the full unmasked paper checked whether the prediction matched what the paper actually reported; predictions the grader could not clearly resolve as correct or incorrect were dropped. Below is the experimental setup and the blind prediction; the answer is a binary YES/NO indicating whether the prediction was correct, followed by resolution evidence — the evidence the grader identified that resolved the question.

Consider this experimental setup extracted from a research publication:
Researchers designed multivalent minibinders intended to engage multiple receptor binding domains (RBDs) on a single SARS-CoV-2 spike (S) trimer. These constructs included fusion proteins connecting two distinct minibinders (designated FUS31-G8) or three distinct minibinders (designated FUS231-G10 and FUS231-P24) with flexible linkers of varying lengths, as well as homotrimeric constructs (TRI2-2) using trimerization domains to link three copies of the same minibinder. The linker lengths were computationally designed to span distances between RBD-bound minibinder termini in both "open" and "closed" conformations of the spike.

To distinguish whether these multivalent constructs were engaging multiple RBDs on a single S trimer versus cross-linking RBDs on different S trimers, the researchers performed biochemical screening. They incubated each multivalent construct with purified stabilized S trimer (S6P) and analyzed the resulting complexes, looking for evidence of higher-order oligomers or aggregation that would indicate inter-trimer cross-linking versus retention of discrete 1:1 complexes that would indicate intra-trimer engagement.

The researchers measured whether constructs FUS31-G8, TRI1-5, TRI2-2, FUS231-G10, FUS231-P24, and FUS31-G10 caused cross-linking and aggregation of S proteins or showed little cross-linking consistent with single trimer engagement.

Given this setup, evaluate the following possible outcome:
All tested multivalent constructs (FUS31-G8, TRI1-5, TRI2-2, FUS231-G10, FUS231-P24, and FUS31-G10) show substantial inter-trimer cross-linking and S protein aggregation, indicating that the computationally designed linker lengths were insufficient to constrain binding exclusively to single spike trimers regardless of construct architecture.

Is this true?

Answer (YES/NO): NO